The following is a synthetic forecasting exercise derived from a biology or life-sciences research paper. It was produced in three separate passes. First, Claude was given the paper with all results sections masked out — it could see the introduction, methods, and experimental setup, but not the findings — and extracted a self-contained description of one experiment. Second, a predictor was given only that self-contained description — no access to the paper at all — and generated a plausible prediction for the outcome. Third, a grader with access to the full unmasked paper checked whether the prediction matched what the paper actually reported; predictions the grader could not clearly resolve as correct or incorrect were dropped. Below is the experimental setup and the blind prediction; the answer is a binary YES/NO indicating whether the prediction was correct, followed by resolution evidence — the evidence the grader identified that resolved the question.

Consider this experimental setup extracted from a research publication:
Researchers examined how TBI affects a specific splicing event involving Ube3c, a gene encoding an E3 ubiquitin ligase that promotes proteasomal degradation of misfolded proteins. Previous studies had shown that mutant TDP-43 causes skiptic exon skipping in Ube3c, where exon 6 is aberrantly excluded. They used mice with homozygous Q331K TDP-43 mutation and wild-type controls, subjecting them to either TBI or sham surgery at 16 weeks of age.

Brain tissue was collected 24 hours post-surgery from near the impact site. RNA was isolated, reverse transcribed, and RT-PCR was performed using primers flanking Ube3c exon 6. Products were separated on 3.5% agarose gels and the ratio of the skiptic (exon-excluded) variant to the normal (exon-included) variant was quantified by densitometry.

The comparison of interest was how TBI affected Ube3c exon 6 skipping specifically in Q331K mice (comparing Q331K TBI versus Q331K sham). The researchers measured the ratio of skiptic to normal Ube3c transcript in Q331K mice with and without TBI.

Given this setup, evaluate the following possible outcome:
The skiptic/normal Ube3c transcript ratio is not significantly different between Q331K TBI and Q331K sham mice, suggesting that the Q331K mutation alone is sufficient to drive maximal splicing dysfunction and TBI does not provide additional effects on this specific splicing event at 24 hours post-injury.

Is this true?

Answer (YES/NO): NO